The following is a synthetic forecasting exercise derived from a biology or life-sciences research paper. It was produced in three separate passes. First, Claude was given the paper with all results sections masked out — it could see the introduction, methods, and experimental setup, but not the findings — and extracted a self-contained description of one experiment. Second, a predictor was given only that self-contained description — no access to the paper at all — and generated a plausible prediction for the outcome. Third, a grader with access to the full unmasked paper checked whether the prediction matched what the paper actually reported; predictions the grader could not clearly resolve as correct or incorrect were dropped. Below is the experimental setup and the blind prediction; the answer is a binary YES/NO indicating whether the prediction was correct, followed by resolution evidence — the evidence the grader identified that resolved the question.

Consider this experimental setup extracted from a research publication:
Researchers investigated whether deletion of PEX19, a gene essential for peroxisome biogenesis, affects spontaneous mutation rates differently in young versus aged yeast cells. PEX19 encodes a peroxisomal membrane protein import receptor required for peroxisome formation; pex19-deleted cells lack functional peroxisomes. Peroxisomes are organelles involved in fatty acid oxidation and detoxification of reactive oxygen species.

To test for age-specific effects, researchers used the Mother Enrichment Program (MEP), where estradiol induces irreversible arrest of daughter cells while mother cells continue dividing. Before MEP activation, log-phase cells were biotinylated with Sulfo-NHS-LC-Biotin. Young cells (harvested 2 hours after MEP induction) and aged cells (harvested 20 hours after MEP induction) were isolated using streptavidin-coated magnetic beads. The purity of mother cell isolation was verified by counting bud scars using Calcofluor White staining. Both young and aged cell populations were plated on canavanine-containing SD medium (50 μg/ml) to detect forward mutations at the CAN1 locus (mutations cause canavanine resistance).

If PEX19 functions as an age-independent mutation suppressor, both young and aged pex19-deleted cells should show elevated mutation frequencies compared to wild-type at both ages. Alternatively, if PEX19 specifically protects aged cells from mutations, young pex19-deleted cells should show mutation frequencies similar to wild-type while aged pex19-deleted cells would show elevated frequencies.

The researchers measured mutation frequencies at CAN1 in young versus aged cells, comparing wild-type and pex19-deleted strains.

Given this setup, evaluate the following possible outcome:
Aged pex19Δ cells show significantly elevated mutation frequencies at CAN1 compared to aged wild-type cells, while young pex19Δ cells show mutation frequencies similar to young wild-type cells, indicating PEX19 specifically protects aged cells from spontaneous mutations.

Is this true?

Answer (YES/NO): YES